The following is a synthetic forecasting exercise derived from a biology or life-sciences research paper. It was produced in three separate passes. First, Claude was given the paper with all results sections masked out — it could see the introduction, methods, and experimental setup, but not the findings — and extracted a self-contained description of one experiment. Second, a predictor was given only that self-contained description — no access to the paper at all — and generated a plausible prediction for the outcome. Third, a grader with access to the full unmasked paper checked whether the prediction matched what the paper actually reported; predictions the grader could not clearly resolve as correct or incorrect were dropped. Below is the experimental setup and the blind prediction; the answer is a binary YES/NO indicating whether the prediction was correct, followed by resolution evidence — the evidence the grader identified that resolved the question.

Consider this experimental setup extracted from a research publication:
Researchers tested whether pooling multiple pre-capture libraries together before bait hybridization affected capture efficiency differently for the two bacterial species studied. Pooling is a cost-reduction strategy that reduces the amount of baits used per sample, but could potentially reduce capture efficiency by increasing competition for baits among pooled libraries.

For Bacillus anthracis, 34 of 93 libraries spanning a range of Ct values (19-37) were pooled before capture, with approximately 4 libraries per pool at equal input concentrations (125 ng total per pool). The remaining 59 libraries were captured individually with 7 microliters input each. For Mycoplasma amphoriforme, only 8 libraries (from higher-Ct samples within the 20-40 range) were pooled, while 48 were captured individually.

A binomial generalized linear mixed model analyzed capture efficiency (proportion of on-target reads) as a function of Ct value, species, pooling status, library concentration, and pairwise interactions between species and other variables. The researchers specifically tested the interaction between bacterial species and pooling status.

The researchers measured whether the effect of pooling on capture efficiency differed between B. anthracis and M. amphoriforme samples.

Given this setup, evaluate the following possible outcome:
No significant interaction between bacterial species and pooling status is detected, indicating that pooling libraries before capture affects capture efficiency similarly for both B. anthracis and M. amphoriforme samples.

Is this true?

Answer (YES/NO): YES